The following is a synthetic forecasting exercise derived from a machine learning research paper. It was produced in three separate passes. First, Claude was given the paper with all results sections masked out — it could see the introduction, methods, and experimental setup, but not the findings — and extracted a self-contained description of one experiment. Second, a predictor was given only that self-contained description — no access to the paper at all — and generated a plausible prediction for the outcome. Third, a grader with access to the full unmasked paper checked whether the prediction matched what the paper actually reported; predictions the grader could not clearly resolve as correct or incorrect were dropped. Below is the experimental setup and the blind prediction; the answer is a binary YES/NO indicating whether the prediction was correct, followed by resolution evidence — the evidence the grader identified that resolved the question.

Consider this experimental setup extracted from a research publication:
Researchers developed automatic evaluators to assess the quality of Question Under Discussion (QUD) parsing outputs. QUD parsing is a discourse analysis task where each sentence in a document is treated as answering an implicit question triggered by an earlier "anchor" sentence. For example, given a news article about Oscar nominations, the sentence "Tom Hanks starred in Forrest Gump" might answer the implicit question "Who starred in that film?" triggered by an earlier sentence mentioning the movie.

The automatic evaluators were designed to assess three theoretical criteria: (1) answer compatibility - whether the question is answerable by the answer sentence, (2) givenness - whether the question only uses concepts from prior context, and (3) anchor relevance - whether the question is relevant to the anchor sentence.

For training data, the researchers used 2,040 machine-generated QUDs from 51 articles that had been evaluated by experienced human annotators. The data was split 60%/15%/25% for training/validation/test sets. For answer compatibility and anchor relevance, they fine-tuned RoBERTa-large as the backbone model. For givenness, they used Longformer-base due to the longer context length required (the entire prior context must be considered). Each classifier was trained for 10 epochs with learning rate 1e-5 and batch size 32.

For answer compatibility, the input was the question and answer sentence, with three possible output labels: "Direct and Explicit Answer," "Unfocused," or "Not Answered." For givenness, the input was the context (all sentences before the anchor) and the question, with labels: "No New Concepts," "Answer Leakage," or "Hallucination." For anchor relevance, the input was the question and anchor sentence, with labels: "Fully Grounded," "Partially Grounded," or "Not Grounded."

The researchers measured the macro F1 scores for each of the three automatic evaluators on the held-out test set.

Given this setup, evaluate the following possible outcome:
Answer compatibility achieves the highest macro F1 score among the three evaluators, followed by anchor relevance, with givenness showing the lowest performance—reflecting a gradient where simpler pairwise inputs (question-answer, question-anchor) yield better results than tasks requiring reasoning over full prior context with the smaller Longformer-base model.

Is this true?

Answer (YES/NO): NO